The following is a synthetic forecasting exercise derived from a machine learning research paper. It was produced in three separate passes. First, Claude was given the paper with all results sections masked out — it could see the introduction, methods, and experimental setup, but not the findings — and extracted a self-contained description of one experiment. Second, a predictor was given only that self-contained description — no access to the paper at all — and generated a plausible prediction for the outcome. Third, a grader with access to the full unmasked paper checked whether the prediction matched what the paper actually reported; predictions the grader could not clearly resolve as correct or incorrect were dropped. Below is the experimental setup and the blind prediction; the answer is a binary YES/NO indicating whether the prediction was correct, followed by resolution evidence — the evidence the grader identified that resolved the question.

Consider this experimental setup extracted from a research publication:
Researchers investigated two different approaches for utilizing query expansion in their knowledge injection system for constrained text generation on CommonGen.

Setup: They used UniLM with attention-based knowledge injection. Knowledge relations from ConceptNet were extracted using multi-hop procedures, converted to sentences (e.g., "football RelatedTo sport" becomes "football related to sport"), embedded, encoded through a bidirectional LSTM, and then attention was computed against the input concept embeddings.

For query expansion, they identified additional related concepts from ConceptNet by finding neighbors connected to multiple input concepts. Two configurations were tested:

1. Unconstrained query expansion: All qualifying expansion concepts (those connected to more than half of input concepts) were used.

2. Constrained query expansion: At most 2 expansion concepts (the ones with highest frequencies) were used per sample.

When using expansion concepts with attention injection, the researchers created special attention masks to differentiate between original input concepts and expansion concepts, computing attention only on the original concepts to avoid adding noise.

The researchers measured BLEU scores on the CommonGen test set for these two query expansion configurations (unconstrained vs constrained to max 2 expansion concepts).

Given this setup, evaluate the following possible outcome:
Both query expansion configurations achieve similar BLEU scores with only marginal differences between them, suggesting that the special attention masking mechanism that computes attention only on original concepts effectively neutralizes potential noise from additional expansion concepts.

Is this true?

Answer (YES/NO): NO